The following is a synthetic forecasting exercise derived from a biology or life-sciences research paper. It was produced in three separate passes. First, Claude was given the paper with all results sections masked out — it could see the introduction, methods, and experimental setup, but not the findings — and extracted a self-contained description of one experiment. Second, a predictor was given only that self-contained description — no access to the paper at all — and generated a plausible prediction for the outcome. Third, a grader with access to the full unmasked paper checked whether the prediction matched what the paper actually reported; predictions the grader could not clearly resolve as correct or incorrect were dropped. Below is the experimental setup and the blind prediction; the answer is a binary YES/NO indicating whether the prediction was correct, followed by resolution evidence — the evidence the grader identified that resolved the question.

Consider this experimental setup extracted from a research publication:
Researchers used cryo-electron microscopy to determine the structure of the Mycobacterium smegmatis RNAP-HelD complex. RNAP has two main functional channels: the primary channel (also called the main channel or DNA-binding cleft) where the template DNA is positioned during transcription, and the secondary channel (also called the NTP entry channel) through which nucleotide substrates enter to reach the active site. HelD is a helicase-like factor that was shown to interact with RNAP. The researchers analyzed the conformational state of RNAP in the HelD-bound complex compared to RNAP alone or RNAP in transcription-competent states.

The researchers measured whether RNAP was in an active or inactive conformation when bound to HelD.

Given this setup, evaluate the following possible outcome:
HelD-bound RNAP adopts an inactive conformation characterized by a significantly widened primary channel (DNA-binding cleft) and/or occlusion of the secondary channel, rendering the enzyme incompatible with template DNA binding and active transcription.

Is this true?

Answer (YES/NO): YES